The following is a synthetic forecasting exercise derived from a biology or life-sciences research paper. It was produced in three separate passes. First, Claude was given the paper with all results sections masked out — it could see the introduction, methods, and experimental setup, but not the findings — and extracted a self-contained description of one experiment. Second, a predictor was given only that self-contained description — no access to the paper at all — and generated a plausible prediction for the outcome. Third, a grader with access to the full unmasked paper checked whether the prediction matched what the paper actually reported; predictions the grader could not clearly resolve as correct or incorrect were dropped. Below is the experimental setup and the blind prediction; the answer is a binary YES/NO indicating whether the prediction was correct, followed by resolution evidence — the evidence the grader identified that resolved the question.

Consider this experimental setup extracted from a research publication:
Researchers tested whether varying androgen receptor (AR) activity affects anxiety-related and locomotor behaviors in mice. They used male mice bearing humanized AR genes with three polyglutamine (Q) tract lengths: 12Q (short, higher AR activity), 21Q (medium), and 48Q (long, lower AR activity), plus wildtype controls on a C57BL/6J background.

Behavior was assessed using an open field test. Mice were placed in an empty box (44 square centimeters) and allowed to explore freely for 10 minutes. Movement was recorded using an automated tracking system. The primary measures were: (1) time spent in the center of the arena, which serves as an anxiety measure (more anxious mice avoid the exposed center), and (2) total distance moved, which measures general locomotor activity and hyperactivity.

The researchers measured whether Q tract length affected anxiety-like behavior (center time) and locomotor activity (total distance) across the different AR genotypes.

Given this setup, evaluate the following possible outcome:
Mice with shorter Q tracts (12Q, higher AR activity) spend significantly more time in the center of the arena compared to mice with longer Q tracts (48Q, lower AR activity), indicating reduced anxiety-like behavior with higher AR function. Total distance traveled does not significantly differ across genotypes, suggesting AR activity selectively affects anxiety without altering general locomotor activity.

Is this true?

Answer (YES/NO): NO